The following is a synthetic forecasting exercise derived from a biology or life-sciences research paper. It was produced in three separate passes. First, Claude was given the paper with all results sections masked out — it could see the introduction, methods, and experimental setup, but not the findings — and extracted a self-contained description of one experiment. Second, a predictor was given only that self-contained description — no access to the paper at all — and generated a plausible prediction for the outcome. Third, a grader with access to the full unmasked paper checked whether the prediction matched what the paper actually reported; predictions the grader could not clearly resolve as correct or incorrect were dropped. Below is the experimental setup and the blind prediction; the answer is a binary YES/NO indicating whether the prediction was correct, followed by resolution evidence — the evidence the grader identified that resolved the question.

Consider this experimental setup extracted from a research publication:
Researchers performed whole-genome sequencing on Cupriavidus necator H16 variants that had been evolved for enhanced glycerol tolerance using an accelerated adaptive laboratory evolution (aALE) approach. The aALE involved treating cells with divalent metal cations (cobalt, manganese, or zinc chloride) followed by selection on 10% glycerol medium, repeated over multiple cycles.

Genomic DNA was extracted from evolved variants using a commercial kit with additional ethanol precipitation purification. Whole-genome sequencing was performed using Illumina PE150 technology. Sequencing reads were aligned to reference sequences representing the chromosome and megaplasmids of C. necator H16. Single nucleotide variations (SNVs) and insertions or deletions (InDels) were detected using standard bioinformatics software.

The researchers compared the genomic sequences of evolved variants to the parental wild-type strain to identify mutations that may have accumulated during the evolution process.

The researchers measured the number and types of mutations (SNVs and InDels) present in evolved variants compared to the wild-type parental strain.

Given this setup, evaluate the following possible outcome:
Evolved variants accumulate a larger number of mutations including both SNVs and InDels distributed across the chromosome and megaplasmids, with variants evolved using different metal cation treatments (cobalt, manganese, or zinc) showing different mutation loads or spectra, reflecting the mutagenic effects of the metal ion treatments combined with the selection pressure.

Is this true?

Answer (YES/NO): NO